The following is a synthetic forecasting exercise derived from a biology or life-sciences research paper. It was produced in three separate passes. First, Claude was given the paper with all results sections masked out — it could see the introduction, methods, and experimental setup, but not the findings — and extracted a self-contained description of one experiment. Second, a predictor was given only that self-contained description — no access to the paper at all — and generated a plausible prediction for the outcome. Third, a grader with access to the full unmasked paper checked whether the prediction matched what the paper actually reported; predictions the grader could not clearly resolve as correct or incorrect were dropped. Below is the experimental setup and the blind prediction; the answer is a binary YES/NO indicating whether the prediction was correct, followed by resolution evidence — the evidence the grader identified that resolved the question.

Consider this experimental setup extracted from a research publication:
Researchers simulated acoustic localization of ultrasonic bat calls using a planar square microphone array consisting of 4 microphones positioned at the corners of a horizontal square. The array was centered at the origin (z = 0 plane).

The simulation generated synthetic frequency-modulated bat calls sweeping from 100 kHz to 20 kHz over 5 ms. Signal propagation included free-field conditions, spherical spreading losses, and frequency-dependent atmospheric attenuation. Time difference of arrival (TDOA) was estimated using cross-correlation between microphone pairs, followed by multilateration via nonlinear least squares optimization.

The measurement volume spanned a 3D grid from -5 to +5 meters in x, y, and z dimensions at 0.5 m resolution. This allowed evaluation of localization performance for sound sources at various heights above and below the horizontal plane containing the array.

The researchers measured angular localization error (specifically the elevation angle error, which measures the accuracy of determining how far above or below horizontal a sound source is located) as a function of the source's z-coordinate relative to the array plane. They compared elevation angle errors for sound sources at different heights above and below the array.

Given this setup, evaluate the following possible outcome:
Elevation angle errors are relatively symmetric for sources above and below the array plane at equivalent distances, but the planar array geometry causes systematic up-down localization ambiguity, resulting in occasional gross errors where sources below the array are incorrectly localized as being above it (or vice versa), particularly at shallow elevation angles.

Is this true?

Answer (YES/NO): NO